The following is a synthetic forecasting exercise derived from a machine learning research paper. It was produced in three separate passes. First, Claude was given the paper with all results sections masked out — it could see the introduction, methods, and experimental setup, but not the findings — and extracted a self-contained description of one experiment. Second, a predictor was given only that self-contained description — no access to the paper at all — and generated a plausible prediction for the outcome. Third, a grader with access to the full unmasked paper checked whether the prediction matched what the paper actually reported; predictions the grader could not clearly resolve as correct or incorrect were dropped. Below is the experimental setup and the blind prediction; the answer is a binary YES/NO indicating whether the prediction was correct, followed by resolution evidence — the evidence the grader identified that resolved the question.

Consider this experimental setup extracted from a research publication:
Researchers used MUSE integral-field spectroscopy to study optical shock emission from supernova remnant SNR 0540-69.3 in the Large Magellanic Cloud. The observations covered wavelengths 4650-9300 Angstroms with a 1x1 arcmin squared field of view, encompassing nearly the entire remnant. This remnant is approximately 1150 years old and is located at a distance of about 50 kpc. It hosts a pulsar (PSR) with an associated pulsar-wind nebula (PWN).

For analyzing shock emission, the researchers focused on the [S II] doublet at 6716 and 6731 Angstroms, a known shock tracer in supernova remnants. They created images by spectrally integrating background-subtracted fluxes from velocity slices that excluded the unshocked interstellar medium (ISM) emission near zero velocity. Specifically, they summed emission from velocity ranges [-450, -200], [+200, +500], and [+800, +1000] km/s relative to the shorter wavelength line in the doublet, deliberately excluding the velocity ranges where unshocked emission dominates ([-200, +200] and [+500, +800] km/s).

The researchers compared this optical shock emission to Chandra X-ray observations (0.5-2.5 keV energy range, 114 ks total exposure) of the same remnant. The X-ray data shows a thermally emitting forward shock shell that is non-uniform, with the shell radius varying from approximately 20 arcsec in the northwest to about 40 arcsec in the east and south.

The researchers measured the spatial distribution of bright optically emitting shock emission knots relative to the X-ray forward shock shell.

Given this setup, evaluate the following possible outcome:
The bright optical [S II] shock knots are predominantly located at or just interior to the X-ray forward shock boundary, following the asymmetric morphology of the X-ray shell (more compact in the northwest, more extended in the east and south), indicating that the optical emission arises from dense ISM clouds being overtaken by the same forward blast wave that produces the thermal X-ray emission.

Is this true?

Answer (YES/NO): YES